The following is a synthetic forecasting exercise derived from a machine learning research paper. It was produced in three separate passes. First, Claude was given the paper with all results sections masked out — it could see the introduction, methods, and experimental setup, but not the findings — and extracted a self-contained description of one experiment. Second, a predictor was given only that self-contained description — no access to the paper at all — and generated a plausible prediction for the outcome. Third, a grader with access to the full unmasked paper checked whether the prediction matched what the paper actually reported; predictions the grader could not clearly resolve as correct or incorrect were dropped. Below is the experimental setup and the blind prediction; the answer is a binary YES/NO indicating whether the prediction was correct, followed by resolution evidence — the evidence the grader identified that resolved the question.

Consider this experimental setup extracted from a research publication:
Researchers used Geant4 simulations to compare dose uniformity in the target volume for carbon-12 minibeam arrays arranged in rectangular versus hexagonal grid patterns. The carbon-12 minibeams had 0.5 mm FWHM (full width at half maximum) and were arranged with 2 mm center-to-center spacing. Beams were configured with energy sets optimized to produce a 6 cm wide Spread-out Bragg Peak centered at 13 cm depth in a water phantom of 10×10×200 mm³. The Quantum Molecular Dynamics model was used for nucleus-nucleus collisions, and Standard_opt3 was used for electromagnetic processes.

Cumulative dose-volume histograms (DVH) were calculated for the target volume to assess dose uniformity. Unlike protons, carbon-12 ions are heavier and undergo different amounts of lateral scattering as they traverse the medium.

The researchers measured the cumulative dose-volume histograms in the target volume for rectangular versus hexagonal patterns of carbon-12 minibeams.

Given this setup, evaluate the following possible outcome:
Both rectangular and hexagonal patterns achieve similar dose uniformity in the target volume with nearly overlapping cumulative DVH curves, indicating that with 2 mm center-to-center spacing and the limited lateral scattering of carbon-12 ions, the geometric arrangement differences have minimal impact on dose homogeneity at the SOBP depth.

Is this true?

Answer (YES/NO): NO